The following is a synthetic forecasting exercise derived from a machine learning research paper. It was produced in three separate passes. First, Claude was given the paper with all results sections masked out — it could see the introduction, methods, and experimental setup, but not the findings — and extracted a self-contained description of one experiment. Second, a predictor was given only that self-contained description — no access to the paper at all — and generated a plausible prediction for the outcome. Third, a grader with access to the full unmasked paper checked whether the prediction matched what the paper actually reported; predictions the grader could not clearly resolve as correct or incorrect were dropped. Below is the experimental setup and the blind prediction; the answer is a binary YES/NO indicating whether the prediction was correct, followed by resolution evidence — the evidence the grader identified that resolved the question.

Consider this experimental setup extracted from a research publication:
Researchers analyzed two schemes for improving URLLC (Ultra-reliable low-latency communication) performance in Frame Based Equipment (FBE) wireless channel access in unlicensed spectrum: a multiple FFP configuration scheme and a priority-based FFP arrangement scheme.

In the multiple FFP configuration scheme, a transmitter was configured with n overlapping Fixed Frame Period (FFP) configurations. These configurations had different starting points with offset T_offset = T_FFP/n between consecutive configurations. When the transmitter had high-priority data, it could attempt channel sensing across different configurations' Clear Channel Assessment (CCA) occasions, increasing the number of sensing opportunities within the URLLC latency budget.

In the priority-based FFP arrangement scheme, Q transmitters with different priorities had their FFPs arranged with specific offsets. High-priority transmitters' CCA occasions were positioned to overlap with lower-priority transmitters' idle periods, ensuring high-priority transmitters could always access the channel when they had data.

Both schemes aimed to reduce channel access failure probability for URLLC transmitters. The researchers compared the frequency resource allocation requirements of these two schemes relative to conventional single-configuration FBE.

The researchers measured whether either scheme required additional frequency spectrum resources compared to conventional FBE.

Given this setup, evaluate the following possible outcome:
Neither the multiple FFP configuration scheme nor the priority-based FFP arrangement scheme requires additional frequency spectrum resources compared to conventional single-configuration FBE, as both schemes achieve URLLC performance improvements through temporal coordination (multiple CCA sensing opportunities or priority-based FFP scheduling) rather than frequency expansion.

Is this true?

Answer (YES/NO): YES